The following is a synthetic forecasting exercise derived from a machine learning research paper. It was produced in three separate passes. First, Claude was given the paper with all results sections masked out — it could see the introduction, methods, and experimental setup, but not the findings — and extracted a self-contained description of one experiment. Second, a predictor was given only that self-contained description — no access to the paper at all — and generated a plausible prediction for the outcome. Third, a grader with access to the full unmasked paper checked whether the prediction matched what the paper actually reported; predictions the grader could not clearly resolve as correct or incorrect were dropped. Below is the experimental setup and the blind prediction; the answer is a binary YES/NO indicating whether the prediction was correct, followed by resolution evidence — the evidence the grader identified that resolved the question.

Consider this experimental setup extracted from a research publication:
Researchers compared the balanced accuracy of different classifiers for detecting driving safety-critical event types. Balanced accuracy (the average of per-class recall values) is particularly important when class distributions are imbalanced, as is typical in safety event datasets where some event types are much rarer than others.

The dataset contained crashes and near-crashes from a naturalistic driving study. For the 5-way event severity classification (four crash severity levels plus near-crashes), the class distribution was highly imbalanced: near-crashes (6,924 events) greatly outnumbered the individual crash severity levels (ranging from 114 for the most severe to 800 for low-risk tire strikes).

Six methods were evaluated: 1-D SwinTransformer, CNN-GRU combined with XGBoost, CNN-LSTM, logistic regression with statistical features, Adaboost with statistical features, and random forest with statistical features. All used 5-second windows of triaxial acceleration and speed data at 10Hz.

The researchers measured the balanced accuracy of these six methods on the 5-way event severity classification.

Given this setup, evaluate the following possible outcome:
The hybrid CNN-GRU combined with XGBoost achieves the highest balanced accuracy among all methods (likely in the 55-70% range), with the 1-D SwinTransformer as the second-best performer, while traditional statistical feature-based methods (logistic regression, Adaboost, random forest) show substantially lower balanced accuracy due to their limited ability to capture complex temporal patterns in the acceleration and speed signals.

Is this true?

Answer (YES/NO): NO